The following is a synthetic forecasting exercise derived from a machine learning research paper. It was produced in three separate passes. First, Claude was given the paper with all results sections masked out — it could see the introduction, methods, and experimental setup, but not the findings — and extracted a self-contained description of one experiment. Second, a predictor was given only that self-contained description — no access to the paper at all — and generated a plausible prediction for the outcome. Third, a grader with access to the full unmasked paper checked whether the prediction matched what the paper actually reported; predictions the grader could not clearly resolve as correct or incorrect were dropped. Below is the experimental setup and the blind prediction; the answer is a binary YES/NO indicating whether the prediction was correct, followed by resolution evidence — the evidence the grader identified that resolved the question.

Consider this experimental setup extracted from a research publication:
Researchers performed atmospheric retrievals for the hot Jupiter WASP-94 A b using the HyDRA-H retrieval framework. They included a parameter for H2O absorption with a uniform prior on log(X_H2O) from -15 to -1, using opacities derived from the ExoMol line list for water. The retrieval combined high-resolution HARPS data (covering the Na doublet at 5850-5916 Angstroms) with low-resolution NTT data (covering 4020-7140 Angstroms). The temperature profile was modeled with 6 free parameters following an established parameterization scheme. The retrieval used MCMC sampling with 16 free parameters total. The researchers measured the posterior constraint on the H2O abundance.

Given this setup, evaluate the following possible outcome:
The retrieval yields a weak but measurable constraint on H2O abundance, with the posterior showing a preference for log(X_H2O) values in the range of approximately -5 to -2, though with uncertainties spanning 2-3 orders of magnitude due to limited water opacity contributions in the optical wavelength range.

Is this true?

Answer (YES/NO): NO